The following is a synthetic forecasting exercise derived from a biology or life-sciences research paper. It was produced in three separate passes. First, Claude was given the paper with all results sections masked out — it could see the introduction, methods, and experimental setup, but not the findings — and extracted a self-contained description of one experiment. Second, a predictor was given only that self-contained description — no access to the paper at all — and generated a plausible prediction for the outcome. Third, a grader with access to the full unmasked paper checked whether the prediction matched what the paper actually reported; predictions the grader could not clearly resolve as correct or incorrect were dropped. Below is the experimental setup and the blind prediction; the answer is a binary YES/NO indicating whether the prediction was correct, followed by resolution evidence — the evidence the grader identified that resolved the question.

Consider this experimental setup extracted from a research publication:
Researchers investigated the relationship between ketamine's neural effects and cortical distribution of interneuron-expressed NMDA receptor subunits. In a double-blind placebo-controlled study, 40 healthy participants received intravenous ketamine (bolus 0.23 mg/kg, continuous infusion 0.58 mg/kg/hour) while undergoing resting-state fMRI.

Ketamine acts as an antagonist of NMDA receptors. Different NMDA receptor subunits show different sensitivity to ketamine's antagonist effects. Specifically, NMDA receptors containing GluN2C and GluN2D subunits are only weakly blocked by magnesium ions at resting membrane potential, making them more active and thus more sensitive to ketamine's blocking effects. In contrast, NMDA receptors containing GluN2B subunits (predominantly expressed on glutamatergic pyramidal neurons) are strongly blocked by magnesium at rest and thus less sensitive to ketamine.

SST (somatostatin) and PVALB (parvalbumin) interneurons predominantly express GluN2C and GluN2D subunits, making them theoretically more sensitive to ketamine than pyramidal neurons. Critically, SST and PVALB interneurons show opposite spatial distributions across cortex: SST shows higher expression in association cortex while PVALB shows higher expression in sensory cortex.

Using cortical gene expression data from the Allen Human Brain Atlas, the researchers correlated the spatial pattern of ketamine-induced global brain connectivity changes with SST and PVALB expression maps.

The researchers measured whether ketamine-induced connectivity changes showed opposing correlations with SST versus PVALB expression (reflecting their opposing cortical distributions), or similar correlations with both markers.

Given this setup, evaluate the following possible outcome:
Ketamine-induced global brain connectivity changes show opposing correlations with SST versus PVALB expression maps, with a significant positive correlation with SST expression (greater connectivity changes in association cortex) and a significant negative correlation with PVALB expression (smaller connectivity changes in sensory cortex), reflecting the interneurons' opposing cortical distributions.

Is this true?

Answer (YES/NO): YES